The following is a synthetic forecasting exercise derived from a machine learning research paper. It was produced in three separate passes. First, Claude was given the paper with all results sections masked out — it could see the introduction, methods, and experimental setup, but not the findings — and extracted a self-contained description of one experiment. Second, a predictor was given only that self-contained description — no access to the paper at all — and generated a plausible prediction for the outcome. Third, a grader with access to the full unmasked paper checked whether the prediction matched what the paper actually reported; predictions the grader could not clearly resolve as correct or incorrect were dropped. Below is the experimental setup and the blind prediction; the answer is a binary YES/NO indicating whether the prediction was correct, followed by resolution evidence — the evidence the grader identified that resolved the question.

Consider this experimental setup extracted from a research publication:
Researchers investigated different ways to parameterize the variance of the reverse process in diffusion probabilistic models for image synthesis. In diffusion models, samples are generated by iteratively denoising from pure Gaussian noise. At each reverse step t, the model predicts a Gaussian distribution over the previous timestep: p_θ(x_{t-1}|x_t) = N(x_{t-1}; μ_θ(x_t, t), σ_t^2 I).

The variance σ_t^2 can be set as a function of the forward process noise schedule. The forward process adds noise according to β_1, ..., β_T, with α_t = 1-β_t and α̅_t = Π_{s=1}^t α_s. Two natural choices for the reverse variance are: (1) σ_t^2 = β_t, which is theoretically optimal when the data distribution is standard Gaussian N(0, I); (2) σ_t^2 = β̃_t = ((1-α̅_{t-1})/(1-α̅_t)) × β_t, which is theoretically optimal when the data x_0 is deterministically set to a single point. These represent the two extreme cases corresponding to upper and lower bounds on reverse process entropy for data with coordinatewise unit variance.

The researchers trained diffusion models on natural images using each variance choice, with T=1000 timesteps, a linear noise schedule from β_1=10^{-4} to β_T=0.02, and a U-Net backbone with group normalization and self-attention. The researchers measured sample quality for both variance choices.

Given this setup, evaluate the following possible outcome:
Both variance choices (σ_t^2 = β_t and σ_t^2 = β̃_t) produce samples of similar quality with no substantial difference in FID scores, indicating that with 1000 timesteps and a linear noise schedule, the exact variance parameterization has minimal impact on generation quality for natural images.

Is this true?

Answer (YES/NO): YES